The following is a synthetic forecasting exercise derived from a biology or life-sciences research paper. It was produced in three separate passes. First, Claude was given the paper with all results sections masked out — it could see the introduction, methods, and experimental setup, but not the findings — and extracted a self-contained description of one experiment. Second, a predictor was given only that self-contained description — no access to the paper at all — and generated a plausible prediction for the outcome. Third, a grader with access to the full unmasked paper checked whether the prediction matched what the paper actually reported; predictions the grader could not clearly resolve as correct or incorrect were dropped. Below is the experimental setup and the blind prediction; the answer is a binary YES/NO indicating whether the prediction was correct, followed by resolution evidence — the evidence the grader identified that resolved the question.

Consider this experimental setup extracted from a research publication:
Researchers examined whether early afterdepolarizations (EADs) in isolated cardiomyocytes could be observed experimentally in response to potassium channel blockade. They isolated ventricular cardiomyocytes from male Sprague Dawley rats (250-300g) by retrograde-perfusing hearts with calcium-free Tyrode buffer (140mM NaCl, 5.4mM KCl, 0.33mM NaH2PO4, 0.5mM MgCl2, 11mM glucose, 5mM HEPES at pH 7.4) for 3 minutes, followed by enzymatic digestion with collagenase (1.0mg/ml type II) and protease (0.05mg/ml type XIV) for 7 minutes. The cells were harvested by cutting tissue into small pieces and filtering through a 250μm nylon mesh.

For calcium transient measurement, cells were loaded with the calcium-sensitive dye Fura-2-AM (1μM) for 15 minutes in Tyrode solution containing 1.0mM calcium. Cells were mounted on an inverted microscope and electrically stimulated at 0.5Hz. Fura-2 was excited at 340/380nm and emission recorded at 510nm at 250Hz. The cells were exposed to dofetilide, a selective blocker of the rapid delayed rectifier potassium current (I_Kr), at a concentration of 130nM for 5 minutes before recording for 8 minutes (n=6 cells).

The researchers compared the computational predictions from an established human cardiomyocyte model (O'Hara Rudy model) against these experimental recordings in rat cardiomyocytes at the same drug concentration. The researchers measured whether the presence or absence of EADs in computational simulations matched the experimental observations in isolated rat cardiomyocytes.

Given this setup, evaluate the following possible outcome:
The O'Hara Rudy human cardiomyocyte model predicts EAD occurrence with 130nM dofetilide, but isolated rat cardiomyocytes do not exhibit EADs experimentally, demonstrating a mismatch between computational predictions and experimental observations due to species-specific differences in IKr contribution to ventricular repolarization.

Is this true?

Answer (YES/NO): NO